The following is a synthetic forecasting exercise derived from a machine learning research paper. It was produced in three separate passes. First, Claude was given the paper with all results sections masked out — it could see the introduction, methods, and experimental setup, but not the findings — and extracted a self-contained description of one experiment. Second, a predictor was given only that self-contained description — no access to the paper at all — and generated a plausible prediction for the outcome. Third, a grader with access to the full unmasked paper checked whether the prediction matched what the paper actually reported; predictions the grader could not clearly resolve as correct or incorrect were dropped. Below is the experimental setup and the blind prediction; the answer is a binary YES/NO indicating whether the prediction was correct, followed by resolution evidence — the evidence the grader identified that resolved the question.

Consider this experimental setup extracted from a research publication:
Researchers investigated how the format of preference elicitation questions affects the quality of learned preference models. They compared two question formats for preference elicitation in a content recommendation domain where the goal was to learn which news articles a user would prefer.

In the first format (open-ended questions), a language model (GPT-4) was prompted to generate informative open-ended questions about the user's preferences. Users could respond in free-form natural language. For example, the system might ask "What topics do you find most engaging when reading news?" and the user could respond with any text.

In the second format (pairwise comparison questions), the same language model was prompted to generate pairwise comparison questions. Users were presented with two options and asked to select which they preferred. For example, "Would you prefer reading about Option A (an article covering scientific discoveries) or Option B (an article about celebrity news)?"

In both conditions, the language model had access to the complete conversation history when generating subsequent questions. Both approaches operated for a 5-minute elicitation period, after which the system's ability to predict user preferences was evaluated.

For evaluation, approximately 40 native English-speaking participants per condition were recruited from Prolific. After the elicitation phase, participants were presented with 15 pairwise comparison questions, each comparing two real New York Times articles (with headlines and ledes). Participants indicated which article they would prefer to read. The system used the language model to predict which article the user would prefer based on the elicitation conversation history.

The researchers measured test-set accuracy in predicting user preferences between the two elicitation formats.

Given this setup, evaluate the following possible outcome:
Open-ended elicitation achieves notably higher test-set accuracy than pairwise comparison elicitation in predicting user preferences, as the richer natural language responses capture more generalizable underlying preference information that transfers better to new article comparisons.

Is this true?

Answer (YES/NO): YES